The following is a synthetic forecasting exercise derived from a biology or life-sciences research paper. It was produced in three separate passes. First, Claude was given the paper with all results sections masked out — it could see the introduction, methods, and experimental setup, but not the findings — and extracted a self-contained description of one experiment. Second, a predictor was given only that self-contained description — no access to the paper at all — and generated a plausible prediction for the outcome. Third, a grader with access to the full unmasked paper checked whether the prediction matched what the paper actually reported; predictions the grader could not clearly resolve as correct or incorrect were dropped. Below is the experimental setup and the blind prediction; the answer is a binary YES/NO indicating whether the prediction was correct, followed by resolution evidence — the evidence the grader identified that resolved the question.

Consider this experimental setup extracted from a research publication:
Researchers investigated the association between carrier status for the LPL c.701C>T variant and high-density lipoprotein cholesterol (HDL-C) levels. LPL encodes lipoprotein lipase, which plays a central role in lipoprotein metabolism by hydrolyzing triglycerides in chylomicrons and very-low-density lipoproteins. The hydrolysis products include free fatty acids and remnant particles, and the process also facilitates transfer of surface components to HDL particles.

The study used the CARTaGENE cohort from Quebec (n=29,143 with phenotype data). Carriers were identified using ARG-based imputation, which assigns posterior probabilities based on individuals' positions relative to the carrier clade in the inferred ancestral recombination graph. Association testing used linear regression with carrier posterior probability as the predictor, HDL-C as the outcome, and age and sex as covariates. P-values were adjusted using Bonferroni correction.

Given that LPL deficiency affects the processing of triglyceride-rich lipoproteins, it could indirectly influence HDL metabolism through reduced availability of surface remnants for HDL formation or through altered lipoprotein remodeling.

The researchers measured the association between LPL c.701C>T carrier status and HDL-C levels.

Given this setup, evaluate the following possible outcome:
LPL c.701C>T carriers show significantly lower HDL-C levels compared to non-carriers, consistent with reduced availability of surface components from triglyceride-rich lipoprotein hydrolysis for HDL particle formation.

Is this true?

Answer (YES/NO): YES